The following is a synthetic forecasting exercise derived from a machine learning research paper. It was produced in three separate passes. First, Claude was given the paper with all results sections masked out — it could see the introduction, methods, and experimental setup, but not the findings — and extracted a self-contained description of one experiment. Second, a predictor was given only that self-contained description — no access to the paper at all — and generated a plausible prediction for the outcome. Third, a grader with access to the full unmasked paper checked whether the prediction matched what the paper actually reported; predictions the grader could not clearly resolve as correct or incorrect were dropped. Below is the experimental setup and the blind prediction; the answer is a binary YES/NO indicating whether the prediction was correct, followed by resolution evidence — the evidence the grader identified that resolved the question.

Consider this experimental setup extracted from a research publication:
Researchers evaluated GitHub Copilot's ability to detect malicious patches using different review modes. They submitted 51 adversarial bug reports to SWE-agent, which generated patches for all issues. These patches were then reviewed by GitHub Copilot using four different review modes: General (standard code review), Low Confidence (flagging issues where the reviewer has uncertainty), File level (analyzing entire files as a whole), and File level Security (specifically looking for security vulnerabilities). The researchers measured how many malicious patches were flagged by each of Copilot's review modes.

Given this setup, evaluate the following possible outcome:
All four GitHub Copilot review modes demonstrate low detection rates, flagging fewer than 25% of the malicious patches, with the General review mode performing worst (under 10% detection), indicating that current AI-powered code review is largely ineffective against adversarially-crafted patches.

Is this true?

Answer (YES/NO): NO